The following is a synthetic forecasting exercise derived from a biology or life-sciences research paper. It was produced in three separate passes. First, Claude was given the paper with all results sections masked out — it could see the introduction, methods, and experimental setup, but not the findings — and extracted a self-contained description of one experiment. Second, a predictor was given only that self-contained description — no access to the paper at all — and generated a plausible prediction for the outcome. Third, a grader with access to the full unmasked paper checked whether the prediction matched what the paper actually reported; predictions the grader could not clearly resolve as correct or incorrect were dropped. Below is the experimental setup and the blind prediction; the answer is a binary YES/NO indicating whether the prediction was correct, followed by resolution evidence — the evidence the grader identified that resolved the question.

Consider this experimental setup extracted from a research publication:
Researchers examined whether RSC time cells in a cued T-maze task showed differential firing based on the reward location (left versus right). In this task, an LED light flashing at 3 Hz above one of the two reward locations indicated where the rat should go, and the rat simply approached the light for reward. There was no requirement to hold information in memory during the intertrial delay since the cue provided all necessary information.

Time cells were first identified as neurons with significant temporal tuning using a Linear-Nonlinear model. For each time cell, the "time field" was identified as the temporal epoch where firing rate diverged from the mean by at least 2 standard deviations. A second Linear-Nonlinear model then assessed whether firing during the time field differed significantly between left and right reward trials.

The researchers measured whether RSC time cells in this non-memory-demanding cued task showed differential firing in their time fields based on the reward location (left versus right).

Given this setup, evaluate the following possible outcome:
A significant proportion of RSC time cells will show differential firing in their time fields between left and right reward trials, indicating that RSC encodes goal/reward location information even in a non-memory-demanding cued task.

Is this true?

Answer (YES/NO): NO